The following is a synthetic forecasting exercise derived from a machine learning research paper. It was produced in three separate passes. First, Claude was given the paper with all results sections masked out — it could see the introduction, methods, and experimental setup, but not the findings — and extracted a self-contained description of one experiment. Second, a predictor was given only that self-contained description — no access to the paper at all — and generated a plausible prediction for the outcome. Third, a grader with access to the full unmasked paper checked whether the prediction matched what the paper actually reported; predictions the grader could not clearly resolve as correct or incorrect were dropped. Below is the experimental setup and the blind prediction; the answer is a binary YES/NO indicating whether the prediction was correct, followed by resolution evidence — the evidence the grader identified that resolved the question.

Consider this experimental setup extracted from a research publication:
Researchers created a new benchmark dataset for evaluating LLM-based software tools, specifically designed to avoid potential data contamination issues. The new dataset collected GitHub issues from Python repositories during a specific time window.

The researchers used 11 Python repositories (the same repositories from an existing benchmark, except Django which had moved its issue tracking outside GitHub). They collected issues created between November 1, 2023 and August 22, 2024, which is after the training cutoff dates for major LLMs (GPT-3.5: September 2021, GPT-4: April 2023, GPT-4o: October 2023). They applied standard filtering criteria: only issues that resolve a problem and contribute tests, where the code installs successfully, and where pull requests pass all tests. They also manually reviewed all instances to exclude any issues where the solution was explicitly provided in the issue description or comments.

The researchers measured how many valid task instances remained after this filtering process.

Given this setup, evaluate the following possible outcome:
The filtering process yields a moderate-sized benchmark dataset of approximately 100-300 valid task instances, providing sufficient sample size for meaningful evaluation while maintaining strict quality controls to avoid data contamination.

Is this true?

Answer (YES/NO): NO